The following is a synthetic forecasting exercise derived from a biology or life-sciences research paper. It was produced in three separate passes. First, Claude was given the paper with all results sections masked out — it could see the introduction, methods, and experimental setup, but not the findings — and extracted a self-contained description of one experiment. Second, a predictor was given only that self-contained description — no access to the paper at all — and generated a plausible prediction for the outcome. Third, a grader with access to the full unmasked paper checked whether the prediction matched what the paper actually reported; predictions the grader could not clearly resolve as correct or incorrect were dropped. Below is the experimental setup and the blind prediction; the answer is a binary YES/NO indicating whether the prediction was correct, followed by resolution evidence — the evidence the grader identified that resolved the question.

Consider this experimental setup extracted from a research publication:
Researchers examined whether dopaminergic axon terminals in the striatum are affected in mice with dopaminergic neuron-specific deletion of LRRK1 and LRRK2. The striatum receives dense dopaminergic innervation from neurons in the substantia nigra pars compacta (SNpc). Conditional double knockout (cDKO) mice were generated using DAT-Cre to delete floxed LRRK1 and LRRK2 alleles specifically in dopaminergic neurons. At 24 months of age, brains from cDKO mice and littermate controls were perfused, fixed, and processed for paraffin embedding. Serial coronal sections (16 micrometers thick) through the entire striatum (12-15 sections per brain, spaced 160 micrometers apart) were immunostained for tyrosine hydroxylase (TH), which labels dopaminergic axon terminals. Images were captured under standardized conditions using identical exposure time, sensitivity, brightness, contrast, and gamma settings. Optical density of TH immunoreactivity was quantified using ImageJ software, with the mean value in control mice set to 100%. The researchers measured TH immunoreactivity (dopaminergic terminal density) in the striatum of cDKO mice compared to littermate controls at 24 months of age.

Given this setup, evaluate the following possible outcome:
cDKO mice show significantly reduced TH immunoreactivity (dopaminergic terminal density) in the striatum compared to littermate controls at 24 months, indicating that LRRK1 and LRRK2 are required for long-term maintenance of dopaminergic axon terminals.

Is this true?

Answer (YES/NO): YES